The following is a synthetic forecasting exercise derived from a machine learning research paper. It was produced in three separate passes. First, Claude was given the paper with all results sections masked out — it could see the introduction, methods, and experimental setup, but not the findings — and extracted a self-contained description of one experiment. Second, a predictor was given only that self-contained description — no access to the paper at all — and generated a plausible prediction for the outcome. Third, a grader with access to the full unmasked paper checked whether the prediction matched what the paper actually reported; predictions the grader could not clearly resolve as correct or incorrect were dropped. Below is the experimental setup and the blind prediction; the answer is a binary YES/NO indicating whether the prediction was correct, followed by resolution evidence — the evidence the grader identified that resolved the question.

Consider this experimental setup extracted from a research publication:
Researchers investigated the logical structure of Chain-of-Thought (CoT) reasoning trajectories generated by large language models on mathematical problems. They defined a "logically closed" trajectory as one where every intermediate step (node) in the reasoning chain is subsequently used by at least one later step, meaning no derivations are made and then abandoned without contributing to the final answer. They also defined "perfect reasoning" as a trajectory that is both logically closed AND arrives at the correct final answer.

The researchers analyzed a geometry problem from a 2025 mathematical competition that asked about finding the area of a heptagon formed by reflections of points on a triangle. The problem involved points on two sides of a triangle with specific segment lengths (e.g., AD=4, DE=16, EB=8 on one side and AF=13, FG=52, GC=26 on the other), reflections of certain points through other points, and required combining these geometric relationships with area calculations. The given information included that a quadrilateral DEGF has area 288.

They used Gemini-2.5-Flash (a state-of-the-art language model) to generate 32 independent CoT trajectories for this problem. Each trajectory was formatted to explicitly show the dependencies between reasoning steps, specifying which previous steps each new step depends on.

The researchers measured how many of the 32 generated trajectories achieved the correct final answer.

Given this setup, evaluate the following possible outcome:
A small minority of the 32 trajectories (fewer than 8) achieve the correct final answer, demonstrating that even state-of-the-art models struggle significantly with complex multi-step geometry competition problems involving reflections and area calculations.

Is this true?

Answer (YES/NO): YES